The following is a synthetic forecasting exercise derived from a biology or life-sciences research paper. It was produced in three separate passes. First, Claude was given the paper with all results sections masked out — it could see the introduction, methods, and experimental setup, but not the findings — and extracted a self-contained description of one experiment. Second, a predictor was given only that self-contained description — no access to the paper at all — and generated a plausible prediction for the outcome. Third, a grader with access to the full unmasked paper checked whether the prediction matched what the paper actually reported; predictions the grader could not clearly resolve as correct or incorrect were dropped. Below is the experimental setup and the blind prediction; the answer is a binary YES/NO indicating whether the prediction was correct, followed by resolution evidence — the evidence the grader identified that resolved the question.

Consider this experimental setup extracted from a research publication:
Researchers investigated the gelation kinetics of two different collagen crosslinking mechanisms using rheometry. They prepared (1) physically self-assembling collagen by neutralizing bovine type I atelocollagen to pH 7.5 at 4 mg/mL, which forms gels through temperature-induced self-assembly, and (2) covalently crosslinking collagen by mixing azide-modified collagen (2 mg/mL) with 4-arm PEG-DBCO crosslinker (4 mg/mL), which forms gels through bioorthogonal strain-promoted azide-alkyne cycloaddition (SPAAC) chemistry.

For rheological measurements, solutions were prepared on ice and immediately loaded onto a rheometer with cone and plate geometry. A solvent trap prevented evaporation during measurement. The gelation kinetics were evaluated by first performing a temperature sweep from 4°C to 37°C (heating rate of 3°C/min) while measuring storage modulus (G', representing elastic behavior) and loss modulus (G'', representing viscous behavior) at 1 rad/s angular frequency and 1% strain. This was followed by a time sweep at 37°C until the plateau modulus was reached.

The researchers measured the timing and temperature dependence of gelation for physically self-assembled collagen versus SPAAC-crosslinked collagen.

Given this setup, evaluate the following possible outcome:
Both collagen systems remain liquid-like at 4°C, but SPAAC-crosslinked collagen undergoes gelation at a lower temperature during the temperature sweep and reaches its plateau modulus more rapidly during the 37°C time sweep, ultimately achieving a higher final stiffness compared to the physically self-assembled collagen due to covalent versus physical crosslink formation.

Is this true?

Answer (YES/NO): NO